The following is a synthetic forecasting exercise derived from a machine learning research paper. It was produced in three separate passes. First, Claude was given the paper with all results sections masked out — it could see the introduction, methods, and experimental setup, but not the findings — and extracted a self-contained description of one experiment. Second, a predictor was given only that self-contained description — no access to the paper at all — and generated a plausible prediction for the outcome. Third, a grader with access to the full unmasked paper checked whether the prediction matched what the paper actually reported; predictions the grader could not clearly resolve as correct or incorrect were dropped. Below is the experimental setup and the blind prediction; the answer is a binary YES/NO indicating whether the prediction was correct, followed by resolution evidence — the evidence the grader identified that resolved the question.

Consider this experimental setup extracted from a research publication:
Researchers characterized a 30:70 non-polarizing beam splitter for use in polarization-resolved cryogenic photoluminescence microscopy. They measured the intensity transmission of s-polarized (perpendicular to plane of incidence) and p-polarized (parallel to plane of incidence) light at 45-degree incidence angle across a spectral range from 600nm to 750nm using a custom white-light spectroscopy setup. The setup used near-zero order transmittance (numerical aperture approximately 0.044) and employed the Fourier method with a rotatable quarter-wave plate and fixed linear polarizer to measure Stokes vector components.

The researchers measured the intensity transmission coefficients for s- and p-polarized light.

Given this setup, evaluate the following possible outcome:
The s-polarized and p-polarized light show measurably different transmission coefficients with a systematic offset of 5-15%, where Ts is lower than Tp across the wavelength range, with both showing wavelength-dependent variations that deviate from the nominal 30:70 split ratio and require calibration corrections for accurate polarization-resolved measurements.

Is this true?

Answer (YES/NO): NO